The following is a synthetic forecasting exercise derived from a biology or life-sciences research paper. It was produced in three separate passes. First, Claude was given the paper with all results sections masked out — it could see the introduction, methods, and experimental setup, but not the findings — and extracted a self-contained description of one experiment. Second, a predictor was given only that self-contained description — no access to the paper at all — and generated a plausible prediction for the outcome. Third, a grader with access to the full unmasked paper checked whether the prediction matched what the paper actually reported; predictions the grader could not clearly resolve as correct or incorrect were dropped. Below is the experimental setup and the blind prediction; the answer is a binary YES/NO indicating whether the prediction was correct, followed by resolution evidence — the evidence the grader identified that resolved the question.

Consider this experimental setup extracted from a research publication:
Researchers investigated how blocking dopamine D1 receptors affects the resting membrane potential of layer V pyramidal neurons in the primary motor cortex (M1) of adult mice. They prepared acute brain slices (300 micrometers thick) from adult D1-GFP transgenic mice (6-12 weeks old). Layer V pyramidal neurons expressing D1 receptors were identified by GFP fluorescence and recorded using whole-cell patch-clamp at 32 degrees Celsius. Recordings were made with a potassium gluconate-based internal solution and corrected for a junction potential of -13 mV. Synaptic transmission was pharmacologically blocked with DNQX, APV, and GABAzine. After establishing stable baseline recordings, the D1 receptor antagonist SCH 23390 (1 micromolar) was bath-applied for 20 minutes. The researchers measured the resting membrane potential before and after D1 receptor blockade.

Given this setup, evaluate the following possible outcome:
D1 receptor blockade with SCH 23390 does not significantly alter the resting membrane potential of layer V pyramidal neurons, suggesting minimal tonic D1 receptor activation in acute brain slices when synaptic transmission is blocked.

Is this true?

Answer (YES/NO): NO